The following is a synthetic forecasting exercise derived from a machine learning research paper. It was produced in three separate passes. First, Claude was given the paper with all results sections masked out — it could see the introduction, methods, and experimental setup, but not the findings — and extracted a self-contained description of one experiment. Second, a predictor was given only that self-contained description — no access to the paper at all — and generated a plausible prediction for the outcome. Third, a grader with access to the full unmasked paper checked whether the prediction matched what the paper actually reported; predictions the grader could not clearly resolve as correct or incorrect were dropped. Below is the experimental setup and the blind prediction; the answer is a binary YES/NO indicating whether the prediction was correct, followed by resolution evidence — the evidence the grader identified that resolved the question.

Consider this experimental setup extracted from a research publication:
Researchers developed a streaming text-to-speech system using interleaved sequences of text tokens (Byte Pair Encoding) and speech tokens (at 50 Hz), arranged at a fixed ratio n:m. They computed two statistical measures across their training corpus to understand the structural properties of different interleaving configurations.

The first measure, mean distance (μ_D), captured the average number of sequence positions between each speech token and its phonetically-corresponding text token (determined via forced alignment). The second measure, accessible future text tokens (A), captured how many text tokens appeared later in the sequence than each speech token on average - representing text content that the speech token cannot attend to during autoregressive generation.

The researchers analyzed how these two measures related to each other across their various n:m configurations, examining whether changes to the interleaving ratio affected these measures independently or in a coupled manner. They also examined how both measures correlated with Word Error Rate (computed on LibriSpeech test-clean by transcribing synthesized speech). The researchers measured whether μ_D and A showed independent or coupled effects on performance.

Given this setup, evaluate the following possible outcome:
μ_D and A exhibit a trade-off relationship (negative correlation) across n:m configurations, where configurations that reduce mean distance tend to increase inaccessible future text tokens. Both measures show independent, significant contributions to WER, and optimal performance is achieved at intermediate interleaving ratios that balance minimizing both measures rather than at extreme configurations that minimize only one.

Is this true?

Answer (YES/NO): NO